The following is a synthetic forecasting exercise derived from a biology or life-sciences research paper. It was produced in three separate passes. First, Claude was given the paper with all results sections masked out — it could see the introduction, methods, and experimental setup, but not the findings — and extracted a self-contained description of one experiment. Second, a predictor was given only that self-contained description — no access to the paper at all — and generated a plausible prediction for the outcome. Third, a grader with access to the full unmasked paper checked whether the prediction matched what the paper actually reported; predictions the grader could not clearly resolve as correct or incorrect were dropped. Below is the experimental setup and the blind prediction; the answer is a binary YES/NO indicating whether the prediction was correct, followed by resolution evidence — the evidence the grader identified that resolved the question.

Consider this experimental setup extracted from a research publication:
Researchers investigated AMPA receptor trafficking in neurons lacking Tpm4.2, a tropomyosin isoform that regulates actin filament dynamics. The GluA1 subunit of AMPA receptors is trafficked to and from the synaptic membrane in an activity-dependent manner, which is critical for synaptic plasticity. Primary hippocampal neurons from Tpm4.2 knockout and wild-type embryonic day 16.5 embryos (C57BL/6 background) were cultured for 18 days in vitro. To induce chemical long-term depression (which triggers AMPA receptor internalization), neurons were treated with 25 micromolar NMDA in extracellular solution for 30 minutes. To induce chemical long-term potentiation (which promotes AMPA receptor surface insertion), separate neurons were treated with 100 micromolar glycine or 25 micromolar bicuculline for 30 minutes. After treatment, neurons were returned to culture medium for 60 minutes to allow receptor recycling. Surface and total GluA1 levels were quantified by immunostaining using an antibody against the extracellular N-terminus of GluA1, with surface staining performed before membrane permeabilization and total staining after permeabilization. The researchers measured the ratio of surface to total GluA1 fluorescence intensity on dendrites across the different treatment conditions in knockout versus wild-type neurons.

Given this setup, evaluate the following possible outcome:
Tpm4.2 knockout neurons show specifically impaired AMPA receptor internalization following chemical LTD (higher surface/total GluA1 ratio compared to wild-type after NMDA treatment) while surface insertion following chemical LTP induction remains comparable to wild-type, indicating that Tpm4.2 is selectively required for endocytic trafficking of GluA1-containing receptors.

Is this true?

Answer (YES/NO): NO